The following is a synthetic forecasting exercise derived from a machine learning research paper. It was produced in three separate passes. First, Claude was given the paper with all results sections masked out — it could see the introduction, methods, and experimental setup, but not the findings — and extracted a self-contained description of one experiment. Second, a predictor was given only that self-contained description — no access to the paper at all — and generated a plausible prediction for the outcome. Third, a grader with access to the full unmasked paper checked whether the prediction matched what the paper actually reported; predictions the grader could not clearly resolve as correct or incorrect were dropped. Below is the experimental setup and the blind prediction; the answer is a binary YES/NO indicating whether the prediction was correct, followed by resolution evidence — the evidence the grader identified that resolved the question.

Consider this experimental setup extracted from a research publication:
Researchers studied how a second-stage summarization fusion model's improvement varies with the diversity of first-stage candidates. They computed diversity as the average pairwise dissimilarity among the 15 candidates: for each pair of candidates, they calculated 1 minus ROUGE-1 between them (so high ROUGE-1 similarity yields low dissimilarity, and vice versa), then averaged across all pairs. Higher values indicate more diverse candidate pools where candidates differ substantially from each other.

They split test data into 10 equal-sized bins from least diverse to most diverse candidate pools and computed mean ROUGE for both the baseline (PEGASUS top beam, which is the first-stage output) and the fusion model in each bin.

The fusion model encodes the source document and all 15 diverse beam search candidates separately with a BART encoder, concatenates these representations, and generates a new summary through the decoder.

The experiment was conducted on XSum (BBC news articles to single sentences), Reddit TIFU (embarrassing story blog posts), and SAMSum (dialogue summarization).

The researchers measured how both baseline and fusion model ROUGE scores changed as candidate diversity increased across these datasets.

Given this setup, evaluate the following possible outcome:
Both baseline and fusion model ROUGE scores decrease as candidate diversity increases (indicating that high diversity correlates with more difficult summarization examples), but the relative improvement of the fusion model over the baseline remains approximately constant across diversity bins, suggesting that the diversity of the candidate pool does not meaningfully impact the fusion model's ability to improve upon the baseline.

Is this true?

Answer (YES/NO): NO